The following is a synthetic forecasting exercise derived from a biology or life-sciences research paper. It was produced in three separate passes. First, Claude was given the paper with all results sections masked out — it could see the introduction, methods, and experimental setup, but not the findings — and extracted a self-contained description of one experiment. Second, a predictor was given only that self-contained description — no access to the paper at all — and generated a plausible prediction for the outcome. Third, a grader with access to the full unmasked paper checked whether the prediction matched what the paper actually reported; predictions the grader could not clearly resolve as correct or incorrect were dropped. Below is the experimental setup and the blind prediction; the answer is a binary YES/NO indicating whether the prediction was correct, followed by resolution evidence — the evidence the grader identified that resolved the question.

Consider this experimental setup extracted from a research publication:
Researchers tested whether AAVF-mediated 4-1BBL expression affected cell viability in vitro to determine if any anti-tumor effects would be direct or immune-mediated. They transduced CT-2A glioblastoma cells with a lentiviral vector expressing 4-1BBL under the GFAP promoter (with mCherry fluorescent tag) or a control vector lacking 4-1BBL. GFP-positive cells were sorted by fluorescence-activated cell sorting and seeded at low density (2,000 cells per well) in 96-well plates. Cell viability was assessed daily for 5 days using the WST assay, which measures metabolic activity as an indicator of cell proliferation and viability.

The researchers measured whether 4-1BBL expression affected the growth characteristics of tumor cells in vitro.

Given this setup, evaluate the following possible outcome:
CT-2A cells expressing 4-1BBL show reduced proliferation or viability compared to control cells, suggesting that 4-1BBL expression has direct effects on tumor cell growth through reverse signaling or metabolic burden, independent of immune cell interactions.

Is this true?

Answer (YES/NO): NO